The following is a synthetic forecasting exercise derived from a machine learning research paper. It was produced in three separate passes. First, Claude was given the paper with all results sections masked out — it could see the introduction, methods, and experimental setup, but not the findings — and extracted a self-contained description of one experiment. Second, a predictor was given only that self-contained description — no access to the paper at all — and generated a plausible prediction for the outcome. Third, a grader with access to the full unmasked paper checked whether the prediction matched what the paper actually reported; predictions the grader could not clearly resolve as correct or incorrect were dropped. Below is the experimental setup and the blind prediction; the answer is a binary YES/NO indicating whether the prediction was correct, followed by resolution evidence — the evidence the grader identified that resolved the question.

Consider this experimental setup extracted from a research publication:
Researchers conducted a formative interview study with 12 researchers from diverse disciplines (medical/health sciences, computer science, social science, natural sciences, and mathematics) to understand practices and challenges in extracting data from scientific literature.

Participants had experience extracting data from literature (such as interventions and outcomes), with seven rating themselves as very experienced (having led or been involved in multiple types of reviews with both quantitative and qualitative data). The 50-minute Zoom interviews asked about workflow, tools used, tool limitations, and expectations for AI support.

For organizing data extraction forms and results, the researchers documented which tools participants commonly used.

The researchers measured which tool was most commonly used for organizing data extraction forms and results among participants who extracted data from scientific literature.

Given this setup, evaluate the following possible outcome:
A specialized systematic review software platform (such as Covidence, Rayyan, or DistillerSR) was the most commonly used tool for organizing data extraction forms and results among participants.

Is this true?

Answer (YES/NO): NO